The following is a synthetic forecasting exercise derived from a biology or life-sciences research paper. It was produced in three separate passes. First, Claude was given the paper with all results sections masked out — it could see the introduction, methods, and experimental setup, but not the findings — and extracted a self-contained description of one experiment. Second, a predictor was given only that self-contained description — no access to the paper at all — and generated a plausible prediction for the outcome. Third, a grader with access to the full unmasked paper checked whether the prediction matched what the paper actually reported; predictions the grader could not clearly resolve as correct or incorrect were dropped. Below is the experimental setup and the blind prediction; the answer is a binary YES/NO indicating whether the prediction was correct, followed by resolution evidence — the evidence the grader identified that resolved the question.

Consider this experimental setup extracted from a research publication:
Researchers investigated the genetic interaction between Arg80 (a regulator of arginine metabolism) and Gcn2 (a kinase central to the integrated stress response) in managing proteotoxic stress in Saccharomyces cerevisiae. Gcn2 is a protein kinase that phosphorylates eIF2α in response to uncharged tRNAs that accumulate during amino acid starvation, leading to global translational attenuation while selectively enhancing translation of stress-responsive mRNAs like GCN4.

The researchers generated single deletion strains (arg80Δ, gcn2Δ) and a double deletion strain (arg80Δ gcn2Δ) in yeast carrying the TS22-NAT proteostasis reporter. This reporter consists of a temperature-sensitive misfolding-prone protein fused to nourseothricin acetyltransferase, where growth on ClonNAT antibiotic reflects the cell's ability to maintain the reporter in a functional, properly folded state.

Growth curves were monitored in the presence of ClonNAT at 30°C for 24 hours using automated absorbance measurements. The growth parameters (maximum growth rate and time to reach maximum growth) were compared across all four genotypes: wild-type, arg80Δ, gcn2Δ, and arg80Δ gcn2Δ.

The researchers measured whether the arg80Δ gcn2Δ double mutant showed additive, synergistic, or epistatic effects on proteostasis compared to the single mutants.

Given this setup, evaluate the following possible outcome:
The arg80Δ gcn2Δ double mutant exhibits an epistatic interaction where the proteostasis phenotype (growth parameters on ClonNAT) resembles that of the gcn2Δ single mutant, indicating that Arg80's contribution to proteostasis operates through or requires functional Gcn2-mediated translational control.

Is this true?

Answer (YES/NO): NO